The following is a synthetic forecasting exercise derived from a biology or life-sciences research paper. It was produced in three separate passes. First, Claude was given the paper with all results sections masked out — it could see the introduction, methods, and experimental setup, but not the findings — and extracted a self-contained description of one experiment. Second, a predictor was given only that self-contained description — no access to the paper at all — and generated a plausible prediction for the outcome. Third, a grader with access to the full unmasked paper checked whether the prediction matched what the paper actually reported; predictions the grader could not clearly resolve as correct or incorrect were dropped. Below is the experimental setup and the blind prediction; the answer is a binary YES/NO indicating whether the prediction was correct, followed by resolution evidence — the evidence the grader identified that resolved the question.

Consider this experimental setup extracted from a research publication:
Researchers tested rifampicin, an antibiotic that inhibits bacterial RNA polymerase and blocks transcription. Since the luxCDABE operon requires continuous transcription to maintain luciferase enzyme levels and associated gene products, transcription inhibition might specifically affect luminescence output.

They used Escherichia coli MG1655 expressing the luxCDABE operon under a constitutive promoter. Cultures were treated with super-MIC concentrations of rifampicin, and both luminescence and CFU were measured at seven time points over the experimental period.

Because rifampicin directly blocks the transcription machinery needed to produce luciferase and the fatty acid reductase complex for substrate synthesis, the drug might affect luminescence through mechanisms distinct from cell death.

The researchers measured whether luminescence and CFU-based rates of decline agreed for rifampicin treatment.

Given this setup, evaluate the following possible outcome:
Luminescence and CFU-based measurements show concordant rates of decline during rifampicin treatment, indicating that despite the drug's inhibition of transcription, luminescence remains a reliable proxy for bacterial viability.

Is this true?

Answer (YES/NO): YES